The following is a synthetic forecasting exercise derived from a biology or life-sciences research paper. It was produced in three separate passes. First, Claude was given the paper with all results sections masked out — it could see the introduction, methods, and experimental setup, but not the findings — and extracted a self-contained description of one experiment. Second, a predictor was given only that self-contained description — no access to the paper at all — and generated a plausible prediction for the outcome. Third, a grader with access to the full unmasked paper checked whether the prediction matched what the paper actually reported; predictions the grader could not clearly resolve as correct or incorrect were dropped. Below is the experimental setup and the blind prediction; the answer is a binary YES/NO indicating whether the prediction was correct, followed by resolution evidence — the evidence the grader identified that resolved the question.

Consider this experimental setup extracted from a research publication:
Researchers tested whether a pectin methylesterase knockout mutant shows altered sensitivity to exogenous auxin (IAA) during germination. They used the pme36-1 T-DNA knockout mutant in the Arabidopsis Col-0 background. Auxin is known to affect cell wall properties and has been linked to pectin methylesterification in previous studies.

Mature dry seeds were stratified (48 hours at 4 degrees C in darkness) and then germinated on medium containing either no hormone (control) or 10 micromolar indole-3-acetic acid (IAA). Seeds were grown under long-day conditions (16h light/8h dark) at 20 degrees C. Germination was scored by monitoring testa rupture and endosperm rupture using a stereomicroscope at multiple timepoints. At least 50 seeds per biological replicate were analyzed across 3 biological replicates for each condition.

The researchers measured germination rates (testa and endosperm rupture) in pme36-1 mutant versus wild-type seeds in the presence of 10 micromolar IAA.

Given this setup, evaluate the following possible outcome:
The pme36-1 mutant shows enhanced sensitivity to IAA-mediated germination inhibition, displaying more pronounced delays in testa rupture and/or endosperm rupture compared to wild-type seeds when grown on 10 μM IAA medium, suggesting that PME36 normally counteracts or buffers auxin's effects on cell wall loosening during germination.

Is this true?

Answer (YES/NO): NO